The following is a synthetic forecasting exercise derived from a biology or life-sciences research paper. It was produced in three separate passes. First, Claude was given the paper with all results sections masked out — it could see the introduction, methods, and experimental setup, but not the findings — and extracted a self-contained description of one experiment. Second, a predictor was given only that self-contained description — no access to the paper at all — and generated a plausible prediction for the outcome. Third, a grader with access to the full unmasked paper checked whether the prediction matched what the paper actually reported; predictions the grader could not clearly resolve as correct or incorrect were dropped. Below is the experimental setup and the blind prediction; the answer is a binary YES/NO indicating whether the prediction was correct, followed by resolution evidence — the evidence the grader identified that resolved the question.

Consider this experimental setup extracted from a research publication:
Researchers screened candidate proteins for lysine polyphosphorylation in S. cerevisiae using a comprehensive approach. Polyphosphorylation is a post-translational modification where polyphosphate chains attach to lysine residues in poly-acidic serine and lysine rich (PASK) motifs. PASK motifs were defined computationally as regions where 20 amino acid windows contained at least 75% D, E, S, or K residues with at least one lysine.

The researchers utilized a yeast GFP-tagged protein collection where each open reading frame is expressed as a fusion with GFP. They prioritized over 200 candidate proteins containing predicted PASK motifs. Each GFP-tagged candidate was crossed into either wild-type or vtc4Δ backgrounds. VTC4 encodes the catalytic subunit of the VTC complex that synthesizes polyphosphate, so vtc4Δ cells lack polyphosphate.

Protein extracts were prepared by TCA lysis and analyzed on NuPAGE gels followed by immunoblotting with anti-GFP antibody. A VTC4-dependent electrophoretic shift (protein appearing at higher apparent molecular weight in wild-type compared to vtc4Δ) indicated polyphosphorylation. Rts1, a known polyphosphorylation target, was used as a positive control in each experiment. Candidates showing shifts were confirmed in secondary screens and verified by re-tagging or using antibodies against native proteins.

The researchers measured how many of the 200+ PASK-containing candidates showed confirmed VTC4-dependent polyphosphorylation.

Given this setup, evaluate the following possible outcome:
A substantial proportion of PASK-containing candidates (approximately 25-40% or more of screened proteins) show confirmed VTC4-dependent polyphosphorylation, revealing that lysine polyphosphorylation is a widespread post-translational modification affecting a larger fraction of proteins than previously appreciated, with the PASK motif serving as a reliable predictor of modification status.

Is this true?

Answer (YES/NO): NO